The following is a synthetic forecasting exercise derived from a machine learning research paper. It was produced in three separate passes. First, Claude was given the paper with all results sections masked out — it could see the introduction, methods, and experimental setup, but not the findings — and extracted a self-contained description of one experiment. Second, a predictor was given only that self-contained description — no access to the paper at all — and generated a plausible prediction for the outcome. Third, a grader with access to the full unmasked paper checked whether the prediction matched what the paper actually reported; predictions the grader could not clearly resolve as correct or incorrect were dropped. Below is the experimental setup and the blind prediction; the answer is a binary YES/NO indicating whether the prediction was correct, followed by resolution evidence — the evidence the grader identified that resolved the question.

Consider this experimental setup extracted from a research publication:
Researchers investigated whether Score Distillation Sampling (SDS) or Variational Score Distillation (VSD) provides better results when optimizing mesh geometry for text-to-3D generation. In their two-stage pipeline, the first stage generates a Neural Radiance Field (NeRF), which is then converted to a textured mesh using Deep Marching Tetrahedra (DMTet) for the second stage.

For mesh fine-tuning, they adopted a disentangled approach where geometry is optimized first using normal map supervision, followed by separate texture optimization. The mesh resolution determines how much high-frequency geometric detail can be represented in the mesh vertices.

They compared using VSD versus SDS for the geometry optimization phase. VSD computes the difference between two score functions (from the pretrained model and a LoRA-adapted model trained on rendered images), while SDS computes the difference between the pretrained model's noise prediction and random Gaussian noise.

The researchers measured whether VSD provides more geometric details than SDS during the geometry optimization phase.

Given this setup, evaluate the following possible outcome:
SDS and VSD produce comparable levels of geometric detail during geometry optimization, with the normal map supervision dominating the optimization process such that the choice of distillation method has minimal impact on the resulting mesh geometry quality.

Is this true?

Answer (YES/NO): NO